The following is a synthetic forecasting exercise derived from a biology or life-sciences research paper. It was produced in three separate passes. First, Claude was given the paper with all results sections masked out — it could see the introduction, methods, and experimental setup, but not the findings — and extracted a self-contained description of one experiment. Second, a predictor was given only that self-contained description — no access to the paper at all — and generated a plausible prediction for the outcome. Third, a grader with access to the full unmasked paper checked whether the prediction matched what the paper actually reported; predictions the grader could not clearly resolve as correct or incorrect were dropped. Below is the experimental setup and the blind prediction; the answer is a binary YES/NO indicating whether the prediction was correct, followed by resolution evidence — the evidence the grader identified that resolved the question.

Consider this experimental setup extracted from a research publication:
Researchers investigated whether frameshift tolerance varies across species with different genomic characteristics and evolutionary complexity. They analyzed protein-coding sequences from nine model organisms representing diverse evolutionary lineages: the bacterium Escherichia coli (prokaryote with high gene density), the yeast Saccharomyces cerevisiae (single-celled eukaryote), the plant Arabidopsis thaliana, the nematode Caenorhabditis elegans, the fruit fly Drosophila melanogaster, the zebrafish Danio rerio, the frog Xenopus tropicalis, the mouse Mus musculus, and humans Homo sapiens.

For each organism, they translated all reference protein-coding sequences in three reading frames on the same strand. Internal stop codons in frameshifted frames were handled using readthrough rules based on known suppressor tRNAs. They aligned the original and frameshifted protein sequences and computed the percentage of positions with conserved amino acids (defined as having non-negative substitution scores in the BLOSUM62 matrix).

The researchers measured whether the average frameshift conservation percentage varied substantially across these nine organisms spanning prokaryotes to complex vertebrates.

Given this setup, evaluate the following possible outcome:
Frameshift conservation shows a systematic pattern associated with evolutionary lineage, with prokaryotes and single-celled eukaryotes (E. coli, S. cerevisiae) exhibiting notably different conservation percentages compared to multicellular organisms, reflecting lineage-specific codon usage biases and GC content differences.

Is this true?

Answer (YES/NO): NO